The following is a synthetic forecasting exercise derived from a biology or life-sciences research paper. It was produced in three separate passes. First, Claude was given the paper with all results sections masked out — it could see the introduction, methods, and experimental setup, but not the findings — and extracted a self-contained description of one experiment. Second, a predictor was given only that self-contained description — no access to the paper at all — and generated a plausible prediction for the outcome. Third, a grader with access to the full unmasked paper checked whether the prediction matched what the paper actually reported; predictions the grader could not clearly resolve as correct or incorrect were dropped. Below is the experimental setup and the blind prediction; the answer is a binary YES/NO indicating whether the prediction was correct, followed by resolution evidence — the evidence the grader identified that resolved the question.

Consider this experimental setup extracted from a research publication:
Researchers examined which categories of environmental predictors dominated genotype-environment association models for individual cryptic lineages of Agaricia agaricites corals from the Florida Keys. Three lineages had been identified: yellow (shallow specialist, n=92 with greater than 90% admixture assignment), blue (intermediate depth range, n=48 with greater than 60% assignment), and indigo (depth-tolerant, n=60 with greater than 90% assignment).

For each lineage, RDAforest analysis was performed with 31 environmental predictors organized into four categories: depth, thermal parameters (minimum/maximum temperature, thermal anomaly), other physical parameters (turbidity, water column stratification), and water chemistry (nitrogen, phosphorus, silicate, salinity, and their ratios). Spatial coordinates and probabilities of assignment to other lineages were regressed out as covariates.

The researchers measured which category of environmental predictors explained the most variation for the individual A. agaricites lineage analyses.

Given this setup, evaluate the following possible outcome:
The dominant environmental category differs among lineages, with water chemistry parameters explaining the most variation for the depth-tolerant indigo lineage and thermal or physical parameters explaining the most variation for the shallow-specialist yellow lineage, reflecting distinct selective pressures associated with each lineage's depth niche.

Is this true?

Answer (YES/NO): NO